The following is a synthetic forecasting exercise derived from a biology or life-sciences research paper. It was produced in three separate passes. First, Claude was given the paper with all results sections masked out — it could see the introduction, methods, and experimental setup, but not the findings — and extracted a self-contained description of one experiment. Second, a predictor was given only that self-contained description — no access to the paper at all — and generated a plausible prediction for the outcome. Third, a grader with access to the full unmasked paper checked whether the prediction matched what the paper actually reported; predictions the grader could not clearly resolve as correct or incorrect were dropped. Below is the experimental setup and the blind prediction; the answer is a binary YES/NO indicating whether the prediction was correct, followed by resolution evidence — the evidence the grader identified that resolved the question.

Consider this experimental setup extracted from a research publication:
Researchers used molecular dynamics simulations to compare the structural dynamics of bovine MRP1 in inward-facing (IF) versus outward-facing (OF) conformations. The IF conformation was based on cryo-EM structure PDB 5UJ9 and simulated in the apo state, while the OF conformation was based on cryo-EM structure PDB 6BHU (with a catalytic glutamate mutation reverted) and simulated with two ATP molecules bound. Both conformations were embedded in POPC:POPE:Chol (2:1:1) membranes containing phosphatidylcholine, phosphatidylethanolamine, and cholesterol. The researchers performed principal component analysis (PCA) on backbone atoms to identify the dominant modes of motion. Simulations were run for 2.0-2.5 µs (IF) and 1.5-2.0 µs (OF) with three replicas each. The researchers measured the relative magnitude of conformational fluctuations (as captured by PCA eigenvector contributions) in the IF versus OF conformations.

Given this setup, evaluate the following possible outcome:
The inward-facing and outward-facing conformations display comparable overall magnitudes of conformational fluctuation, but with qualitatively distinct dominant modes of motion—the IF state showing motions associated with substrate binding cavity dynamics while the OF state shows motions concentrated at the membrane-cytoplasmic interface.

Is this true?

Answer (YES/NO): NO